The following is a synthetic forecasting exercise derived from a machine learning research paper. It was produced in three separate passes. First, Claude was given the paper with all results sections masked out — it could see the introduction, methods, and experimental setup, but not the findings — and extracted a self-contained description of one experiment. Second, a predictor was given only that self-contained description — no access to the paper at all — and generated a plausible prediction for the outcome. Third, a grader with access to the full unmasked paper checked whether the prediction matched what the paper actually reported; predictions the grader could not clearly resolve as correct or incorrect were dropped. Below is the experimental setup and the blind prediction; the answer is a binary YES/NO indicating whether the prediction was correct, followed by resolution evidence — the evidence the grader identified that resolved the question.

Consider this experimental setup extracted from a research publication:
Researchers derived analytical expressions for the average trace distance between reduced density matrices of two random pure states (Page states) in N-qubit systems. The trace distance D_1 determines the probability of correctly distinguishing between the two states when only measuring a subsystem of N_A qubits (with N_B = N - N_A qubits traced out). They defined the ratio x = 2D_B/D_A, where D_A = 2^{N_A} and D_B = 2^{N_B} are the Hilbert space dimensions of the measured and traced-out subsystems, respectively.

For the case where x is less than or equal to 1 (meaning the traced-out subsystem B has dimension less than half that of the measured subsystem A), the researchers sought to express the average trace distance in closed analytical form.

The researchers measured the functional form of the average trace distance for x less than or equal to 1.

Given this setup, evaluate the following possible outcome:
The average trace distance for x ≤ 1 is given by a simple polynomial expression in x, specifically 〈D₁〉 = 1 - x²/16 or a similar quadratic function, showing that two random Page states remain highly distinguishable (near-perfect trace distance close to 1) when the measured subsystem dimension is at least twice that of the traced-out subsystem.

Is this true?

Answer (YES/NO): NO